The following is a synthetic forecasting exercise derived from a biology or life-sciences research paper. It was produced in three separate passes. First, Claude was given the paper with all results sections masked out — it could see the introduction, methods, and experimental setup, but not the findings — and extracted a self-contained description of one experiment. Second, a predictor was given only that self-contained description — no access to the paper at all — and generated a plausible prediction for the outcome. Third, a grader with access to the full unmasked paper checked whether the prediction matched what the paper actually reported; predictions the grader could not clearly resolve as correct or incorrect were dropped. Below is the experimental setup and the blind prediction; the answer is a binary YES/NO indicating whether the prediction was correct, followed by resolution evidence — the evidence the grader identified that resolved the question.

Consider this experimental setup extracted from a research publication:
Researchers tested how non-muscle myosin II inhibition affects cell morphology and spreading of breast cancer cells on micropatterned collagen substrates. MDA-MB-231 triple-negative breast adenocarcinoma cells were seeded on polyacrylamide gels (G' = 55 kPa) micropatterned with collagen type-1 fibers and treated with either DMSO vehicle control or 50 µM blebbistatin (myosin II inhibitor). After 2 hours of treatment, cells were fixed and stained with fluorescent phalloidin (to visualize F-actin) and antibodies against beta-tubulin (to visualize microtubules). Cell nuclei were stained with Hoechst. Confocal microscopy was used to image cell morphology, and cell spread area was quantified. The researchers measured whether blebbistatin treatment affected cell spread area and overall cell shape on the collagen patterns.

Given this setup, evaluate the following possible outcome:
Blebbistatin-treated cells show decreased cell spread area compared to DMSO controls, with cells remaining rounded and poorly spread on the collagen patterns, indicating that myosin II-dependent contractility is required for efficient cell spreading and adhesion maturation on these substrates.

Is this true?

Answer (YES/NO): NO